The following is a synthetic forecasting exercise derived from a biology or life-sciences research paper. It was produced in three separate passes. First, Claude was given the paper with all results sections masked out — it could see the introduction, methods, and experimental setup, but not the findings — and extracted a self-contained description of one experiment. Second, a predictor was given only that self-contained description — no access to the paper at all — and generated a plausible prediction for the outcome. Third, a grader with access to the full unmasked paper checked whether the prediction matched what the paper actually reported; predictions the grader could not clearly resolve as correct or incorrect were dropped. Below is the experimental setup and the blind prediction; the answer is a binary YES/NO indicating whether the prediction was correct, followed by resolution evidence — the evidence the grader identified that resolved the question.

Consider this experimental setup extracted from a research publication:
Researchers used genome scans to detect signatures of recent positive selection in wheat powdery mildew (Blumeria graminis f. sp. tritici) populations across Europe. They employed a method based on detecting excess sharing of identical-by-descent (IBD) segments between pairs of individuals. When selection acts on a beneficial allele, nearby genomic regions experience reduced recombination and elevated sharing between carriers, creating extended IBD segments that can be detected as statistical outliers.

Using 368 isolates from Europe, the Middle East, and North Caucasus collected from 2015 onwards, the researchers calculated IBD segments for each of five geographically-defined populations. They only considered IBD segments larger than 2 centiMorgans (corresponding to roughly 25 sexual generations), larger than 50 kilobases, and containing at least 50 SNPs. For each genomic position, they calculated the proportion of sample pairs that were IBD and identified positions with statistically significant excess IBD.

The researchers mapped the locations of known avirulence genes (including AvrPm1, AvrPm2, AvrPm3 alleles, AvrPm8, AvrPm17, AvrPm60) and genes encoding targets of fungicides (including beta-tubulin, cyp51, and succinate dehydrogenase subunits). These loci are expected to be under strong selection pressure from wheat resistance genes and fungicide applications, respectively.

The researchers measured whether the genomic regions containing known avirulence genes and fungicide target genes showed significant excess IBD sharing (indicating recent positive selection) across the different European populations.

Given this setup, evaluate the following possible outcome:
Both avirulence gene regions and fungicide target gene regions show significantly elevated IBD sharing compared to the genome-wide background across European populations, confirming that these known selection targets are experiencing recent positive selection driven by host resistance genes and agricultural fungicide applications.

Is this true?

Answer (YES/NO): NO